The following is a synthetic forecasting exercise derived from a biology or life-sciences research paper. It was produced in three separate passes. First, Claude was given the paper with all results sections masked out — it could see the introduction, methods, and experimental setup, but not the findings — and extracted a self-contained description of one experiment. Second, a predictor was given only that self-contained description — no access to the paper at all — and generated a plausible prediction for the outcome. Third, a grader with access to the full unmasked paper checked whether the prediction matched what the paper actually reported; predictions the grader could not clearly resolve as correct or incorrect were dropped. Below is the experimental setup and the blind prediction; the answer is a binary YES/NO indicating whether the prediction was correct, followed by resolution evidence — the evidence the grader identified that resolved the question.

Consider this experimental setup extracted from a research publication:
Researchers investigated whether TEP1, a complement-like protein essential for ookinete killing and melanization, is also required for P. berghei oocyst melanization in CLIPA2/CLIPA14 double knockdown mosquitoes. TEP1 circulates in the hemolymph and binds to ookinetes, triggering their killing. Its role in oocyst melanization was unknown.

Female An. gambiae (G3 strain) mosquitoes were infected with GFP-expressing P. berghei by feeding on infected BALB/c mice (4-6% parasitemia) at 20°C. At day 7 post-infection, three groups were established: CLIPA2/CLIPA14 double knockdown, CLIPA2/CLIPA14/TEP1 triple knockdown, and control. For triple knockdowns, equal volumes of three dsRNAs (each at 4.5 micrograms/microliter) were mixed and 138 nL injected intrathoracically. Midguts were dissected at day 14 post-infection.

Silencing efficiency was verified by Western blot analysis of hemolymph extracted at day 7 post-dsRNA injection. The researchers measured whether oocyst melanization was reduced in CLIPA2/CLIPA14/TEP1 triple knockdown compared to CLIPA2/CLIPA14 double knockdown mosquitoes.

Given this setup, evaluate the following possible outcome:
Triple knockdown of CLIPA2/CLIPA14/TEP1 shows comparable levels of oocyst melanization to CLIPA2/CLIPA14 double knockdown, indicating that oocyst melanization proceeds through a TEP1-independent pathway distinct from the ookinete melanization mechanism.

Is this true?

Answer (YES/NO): NO